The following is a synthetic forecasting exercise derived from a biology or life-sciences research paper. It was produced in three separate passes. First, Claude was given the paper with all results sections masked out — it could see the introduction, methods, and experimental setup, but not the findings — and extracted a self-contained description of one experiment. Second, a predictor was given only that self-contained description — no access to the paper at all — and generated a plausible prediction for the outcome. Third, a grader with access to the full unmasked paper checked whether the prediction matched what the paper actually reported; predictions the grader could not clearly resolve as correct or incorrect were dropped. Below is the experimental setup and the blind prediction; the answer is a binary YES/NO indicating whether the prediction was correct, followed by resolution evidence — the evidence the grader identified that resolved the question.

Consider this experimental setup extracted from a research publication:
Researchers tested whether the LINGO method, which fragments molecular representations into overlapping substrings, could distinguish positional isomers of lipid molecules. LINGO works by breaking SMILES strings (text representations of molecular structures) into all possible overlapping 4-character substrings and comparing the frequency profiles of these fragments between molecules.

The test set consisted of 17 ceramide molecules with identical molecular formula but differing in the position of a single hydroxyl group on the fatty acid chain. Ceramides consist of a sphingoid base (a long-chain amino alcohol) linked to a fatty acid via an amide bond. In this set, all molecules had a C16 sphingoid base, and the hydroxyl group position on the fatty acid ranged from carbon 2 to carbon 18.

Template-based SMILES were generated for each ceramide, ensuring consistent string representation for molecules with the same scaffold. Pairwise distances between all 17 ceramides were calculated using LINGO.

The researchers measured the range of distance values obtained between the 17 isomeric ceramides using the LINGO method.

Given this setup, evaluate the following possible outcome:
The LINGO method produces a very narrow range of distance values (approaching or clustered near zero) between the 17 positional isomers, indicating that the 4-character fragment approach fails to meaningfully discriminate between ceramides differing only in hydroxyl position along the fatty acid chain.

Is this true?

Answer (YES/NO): YES